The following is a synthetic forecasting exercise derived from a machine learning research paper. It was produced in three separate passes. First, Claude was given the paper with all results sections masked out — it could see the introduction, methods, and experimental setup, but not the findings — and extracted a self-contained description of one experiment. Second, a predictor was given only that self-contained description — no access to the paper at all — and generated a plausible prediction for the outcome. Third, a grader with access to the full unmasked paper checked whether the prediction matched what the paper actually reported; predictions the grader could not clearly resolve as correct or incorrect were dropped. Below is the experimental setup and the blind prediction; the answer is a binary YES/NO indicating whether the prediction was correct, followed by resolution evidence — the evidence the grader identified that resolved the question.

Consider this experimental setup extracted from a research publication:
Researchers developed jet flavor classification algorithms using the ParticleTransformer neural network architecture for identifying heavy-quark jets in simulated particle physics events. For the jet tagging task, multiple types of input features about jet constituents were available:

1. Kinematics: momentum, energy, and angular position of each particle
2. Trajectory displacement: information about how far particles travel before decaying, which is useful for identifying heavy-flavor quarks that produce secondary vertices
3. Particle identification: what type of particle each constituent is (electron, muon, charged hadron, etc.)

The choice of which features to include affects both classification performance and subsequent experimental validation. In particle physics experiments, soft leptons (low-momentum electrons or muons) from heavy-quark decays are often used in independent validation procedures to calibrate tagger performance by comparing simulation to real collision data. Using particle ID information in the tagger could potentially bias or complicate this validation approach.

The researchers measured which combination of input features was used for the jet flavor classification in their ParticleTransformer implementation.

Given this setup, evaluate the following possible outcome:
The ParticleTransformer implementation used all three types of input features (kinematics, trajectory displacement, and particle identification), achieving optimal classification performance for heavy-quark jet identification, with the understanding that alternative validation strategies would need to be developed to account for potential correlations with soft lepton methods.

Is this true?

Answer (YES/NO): NO